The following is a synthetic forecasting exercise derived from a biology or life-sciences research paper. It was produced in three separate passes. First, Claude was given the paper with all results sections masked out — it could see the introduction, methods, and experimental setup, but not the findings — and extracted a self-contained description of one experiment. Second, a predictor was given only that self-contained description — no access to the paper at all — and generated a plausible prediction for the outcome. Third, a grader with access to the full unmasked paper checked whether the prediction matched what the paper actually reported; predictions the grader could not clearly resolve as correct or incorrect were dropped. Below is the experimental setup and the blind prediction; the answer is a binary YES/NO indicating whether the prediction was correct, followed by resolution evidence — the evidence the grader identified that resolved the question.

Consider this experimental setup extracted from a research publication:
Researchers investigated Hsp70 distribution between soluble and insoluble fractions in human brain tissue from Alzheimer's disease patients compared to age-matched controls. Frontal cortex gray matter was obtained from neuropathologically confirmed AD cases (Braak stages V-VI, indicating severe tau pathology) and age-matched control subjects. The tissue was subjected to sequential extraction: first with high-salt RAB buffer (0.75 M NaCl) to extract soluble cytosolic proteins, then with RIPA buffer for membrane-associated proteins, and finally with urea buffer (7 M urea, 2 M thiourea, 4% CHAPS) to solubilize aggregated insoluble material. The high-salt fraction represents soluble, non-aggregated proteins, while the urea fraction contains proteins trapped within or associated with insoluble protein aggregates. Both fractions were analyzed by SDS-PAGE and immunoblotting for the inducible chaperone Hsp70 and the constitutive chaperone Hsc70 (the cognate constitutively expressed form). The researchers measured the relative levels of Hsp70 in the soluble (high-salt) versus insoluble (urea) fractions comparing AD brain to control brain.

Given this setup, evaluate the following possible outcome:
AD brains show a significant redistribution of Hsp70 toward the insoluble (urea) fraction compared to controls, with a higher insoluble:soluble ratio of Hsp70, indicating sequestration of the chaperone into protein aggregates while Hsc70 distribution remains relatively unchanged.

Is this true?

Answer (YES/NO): NO